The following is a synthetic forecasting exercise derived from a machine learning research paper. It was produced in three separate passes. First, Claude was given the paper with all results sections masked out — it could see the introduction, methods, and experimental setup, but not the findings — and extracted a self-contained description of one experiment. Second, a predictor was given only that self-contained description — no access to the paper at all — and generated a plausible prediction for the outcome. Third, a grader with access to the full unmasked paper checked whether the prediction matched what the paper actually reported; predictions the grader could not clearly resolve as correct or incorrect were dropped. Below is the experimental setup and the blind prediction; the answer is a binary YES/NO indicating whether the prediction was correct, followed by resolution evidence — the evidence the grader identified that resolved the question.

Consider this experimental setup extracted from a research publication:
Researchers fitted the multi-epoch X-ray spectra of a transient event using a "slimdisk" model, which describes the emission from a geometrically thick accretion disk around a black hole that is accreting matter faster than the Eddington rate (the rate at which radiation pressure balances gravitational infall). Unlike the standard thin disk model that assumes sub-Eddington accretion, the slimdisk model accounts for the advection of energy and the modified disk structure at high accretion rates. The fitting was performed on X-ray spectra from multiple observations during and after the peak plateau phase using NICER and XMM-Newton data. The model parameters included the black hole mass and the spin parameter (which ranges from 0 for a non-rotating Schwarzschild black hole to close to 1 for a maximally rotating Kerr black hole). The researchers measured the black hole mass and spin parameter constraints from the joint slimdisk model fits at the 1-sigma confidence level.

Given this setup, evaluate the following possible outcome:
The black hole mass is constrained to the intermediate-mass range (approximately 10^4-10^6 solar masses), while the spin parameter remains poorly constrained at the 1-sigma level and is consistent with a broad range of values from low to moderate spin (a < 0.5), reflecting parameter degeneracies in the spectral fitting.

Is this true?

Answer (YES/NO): NO